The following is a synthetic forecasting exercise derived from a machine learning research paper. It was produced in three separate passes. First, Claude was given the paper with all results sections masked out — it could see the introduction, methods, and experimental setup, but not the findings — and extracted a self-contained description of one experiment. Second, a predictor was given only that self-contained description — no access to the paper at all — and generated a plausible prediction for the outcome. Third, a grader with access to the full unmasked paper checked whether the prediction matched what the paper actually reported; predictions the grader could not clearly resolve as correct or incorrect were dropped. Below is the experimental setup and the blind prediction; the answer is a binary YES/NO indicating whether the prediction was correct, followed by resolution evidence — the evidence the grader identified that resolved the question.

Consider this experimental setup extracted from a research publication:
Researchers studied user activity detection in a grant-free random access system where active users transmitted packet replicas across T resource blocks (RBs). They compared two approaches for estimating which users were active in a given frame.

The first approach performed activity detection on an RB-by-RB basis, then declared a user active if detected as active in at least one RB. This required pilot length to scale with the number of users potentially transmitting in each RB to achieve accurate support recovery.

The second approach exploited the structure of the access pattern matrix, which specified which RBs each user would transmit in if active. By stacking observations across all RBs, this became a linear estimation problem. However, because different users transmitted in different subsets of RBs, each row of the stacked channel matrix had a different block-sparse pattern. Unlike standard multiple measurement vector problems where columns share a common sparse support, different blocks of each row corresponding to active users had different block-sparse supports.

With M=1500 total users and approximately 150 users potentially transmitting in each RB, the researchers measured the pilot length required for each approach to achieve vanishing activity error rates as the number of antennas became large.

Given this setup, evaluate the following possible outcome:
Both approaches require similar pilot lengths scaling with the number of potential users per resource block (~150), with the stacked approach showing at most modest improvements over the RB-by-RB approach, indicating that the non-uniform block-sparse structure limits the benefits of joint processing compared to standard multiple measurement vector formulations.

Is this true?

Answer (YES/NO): NO